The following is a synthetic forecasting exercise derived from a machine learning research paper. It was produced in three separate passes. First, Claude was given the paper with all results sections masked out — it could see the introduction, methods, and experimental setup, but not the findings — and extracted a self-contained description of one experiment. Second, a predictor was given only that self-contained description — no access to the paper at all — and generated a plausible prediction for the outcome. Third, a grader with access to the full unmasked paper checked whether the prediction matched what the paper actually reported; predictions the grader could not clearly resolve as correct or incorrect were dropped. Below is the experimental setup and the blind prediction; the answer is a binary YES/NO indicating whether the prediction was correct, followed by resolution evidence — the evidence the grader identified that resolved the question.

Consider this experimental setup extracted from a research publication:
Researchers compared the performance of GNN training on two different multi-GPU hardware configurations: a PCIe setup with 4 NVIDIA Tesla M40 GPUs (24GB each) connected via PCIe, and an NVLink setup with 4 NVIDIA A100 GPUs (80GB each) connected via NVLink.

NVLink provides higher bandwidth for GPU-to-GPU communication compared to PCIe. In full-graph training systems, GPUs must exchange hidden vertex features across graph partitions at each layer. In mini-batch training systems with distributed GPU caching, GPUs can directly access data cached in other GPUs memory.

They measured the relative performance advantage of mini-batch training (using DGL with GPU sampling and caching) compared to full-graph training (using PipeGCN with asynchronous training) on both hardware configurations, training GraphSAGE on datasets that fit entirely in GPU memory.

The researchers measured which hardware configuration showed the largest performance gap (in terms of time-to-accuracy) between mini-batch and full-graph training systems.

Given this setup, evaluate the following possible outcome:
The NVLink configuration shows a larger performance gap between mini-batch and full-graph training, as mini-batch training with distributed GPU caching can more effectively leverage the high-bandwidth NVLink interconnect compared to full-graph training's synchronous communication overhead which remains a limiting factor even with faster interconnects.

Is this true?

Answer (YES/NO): NO